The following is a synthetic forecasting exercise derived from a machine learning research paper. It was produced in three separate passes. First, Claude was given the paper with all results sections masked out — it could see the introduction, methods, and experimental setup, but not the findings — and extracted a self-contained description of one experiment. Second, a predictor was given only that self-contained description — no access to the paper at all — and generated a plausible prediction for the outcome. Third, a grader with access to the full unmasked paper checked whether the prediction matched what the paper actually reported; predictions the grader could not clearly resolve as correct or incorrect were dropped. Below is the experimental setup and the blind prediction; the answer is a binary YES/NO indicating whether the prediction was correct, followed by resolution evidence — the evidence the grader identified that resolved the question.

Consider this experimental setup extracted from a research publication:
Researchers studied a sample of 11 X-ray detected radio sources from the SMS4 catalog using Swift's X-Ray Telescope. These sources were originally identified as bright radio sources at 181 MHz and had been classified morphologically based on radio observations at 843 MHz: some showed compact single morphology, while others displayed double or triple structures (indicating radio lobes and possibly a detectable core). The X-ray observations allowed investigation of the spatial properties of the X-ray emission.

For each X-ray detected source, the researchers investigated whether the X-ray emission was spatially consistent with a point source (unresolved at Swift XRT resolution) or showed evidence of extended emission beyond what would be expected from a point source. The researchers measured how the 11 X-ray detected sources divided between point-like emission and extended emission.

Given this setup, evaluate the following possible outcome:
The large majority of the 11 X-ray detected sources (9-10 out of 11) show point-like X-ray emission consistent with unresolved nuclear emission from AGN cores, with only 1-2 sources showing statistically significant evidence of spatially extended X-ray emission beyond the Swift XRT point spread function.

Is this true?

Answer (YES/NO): NO